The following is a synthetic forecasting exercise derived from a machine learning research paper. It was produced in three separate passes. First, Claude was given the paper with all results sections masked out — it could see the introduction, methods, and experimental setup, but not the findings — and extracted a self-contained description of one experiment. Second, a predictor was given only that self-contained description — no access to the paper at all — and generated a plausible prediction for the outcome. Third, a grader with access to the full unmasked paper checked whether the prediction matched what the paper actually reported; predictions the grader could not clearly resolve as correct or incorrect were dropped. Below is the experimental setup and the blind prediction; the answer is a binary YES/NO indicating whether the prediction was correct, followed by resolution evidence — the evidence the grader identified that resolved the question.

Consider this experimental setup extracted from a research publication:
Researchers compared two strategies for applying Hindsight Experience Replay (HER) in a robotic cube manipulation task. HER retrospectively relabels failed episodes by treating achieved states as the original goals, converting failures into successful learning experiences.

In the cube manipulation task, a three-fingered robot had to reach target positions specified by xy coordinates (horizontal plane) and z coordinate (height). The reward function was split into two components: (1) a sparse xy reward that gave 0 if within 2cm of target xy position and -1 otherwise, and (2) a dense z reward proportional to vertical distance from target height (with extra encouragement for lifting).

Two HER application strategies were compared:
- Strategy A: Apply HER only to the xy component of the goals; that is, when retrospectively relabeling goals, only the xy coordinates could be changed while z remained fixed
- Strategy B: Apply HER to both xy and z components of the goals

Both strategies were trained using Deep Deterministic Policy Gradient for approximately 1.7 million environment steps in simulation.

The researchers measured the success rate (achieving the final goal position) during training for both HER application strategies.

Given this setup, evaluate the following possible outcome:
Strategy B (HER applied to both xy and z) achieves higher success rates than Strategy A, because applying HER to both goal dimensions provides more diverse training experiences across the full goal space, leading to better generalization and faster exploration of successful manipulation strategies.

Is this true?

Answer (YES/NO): NO